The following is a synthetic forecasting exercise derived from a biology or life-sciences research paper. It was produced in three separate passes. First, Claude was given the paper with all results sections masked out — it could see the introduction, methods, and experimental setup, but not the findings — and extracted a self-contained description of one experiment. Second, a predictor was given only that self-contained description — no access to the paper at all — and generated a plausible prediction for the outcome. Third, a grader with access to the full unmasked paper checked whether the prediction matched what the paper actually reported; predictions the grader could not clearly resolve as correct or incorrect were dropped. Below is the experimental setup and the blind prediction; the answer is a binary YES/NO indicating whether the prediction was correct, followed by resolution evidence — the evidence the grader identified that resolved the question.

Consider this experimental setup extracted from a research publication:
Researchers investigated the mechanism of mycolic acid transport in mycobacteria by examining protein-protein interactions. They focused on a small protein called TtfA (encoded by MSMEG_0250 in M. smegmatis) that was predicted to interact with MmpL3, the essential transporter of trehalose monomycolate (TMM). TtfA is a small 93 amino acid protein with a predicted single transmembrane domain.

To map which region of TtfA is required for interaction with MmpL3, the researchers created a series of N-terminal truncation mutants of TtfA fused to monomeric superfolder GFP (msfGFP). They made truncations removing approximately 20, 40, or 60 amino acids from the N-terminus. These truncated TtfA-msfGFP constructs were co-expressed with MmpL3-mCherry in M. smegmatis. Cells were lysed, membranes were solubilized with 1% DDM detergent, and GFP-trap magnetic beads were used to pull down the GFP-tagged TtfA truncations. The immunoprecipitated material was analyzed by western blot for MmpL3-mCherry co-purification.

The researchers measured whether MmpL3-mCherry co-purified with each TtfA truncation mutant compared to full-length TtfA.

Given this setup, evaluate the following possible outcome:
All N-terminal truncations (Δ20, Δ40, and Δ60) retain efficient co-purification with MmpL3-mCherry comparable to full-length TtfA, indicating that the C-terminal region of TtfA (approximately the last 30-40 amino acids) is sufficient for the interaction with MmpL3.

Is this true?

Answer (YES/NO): NO